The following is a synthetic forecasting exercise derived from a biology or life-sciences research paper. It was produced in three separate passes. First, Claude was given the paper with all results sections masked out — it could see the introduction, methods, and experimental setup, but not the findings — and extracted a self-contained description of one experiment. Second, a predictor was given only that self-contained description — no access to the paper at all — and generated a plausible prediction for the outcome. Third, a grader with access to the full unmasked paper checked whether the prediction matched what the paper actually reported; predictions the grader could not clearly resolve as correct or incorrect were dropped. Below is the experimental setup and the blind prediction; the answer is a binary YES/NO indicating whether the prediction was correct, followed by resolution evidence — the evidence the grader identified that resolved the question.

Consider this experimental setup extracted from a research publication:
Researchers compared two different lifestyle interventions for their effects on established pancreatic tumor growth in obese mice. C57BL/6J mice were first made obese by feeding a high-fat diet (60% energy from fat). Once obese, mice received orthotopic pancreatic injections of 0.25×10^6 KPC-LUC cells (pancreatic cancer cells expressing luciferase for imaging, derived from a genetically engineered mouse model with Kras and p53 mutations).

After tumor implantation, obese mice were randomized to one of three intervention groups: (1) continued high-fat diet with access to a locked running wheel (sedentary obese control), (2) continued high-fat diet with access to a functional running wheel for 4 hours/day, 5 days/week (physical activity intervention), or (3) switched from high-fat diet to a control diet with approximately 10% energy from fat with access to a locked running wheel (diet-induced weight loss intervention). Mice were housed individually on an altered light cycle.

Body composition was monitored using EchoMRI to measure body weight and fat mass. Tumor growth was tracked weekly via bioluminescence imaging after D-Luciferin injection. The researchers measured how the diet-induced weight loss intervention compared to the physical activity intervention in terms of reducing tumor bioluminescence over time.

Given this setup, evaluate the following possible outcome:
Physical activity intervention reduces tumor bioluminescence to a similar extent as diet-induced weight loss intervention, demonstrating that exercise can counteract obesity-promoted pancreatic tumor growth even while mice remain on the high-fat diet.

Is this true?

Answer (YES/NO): NO